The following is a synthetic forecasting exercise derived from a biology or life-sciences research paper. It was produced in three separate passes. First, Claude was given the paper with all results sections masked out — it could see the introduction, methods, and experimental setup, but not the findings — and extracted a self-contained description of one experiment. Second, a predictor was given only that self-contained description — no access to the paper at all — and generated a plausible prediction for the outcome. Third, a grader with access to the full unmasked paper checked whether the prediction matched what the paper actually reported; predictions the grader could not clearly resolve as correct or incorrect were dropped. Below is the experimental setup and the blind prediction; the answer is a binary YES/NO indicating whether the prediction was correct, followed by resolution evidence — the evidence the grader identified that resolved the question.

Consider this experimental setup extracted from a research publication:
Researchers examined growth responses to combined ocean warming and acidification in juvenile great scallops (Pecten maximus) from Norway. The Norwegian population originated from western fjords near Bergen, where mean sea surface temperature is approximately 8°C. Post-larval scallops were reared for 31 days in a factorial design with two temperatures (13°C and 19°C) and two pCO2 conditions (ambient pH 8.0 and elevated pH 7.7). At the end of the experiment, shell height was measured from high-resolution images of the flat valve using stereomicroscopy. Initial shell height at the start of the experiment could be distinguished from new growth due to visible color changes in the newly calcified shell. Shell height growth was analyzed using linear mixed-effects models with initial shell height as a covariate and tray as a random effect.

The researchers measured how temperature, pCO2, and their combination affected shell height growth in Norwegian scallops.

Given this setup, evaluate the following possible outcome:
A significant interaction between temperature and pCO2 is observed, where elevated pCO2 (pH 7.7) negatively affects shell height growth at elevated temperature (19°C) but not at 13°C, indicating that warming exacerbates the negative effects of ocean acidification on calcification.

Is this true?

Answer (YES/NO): NO